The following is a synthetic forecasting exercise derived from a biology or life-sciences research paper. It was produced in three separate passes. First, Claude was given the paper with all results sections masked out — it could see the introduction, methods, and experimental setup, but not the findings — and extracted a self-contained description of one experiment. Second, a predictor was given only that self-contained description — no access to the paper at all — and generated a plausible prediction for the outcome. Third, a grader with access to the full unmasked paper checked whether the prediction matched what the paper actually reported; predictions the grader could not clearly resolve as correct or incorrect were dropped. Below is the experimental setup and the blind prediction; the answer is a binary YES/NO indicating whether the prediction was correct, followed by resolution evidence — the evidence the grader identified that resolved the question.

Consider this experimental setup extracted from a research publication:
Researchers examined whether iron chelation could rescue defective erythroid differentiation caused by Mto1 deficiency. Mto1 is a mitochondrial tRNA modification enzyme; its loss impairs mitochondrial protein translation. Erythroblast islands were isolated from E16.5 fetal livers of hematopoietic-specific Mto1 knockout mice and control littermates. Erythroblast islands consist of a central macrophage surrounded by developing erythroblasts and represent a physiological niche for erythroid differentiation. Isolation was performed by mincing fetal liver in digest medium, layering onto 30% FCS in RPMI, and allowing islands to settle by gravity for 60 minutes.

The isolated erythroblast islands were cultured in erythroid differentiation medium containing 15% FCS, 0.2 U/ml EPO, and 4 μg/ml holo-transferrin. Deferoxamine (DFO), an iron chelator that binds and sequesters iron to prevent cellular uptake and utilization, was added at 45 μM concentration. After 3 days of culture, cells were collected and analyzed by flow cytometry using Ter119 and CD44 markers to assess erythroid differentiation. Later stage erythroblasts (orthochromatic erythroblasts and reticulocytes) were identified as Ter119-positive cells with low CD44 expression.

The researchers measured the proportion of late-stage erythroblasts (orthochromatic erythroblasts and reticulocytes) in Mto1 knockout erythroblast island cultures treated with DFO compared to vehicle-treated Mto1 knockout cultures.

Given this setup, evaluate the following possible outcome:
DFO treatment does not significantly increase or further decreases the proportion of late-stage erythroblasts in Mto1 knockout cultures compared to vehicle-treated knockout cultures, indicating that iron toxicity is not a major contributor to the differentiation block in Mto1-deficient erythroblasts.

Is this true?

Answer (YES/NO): NO